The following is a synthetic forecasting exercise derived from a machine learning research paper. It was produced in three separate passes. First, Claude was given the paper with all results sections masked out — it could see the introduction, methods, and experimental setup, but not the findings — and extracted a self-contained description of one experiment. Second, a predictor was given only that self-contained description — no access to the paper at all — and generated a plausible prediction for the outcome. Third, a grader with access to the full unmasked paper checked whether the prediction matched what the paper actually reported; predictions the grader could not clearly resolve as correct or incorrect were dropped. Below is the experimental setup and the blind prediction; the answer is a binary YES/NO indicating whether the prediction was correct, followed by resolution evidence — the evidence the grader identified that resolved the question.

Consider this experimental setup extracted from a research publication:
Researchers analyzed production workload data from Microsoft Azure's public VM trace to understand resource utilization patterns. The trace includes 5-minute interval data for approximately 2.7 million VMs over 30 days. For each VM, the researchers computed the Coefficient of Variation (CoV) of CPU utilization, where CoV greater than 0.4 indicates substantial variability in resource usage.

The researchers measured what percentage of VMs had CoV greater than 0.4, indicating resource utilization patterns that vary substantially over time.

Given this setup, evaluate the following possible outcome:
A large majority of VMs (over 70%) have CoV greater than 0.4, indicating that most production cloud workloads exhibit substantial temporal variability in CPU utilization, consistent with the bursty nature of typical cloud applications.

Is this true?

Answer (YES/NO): NO